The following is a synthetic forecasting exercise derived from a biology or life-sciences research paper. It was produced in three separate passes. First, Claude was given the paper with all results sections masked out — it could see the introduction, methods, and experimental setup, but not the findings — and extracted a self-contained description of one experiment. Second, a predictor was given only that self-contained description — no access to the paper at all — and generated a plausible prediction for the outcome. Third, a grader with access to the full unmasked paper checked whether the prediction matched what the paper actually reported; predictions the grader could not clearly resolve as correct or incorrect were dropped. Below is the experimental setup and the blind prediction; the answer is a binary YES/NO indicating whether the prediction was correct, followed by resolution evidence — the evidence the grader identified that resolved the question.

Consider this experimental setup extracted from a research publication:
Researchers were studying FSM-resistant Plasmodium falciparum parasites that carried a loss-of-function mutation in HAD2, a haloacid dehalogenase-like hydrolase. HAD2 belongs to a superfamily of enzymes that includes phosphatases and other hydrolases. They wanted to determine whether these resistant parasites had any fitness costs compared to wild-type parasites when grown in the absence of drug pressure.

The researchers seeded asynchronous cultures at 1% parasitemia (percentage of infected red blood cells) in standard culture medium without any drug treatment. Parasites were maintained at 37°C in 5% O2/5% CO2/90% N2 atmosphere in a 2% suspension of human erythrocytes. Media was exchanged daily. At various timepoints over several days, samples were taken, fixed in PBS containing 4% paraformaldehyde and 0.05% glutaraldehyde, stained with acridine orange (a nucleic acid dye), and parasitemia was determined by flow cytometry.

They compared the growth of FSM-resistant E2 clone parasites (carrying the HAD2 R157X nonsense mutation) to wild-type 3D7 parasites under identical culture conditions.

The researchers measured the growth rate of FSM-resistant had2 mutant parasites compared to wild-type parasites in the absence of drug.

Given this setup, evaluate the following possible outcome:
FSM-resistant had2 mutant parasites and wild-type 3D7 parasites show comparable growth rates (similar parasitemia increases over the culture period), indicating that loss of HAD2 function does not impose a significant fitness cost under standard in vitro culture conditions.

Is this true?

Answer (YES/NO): NO